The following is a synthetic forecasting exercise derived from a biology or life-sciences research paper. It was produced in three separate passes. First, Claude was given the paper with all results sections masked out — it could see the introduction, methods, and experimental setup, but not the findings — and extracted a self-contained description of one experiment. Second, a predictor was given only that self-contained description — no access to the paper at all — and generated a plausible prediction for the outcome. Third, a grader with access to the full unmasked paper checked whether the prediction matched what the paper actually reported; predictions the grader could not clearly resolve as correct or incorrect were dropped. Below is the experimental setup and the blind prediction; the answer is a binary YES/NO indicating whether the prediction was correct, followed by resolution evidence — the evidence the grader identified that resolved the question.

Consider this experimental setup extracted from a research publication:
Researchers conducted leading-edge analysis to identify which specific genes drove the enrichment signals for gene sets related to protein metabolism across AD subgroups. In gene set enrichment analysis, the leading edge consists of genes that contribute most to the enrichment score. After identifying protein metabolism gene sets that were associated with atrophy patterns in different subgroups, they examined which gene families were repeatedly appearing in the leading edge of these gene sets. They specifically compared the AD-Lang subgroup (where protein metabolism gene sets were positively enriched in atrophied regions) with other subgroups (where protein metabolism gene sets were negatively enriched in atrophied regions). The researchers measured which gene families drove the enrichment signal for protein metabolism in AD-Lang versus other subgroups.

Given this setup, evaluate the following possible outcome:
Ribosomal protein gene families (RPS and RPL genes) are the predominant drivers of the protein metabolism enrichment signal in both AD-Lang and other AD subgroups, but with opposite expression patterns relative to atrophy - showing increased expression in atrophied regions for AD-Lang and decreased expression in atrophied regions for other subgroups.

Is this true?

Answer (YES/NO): NO